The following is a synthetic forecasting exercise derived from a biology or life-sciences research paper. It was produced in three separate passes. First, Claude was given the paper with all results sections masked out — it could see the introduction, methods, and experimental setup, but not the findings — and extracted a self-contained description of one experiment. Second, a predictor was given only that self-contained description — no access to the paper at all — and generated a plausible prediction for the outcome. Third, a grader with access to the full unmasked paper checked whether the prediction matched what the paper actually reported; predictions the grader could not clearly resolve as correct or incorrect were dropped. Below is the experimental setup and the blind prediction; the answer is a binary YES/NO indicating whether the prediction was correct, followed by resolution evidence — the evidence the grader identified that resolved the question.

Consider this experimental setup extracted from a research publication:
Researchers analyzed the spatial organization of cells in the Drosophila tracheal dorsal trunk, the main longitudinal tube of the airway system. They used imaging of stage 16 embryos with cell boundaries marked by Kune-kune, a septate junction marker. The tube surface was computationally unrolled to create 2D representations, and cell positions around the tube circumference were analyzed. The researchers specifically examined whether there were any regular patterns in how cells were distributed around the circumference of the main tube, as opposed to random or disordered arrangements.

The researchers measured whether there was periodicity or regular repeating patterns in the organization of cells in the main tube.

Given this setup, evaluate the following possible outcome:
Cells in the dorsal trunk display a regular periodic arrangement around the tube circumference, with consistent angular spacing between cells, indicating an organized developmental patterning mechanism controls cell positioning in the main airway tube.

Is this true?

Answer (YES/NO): NO